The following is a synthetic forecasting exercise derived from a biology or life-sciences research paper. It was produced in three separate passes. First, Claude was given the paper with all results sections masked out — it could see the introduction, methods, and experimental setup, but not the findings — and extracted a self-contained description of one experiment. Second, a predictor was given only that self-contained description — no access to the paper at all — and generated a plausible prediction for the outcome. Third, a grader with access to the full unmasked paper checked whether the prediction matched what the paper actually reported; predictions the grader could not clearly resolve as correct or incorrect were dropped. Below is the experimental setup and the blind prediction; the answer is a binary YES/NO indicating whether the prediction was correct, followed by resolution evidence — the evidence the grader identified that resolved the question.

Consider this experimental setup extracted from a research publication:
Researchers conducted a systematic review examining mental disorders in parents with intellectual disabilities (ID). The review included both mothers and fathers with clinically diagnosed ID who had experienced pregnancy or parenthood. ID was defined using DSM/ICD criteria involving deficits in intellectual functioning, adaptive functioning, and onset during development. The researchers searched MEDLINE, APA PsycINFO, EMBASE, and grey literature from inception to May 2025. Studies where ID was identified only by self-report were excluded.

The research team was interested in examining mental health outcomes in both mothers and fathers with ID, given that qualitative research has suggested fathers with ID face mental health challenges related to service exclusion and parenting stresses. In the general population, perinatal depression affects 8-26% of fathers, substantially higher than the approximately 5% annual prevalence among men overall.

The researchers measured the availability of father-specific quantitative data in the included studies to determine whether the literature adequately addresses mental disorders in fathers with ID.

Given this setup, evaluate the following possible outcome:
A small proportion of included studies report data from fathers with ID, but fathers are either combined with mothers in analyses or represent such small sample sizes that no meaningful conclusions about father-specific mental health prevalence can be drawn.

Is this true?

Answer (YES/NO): YES